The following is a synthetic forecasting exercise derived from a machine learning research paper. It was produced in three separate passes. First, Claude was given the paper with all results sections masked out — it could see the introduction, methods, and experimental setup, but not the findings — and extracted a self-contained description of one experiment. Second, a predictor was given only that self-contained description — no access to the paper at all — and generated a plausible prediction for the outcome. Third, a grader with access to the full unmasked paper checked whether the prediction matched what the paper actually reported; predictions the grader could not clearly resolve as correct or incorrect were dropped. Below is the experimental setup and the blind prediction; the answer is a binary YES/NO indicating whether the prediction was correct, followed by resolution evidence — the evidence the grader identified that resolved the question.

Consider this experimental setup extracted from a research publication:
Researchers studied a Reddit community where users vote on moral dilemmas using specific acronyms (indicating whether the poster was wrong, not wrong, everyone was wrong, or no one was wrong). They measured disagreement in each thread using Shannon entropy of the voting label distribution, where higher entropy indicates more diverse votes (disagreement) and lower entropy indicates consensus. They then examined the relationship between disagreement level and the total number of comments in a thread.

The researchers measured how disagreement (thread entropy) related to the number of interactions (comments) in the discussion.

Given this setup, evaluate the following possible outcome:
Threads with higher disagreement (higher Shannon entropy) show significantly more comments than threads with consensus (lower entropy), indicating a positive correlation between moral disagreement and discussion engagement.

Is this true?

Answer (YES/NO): YES